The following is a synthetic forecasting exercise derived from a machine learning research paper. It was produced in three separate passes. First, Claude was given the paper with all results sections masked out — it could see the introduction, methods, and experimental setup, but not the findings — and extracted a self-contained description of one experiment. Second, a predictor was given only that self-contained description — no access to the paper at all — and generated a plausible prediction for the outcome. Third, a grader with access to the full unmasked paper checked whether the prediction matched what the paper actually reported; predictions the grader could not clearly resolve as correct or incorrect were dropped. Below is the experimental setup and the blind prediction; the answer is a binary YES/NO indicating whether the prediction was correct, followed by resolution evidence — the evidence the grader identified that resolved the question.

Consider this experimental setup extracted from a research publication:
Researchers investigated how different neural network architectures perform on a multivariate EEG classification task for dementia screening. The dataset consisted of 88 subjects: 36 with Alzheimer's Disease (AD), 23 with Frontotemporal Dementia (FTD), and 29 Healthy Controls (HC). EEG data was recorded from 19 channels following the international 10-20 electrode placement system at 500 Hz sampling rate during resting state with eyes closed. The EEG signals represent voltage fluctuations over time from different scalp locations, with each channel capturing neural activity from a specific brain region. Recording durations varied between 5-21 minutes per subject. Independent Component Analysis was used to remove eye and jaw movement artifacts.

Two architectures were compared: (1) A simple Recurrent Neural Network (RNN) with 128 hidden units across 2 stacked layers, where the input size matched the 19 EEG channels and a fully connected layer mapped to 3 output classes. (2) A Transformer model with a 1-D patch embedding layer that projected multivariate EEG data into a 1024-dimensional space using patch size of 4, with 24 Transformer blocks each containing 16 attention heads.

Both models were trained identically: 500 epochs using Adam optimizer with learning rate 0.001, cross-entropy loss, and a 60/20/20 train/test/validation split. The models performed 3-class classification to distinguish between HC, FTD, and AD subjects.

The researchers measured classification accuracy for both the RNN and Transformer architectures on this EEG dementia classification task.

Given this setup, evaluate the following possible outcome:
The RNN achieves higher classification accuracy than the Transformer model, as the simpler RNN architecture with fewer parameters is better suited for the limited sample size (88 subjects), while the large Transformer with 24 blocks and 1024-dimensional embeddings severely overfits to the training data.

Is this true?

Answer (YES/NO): NO